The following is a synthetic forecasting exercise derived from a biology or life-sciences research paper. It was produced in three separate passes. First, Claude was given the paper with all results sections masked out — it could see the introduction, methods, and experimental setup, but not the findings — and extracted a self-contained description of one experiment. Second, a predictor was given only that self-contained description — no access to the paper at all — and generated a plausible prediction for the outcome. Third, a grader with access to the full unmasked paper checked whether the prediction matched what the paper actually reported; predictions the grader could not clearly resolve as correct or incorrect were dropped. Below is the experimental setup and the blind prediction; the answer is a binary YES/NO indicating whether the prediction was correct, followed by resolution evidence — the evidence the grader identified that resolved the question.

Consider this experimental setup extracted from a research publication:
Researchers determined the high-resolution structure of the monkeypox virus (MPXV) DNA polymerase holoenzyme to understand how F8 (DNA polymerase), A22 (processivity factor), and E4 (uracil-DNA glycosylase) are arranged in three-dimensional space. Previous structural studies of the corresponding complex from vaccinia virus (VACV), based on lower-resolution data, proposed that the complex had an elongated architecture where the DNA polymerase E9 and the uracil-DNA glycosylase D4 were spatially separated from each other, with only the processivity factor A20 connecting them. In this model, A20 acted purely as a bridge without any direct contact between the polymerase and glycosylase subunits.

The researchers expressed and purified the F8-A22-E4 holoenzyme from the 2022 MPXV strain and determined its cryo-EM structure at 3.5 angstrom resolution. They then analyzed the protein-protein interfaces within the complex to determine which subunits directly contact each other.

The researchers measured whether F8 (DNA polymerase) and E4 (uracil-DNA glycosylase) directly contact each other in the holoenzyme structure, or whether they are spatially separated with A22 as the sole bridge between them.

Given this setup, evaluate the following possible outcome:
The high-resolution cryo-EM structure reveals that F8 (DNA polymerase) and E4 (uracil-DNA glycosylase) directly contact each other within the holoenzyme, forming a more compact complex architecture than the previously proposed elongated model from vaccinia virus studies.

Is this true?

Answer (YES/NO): YES